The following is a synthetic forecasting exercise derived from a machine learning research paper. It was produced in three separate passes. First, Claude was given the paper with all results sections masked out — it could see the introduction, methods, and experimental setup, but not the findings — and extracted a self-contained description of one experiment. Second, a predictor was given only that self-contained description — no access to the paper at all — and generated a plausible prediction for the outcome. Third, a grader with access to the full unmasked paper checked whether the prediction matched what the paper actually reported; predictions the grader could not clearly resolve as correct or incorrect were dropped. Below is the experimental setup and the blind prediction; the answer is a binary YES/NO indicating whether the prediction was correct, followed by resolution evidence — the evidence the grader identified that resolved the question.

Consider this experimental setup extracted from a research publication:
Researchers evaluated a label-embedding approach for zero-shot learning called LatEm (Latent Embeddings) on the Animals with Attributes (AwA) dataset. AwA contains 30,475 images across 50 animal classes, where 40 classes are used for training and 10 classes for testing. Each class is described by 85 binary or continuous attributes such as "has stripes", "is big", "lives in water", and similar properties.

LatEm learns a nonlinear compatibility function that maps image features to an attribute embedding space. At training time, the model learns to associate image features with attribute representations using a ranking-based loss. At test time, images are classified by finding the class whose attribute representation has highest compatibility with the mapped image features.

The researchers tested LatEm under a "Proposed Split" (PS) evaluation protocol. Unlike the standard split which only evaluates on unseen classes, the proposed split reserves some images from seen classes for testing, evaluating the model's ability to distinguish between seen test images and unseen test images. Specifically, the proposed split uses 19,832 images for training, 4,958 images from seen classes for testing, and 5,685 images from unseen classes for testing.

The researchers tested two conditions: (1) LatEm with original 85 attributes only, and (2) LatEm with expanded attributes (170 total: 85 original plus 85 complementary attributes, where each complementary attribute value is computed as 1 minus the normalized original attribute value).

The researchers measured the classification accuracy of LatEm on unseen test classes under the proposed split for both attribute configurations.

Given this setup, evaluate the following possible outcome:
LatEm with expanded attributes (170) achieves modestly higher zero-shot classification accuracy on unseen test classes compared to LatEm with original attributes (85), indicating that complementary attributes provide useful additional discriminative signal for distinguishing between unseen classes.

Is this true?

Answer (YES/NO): NO